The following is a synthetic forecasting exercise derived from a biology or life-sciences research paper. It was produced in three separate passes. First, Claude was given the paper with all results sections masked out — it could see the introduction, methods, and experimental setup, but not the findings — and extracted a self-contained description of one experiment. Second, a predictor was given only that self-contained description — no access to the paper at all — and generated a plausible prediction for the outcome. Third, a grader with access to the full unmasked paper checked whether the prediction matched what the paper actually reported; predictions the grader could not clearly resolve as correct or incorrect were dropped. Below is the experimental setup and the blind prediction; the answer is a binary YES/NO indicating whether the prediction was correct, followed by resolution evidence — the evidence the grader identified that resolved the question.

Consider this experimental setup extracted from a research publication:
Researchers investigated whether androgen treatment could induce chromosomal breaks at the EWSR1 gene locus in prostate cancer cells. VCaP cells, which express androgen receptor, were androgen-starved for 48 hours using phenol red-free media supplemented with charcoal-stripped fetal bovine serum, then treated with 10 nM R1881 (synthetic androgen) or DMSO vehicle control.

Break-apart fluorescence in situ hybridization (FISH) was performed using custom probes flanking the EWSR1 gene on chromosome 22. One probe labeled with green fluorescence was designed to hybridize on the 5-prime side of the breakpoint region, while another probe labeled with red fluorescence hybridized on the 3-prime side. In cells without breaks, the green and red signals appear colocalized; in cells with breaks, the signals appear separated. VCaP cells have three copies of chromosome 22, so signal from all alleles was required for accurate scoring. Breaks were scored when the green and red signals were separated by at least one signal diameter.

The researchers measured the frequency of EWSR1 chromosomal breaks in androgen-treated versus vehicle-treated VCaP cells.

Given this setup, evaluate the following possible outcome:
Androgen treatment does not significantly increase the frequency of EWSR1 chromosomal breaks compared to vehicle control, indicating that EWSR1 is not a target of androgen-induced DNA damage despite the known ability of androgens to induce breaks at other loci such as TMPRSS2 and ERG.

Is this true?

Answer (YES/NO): NO